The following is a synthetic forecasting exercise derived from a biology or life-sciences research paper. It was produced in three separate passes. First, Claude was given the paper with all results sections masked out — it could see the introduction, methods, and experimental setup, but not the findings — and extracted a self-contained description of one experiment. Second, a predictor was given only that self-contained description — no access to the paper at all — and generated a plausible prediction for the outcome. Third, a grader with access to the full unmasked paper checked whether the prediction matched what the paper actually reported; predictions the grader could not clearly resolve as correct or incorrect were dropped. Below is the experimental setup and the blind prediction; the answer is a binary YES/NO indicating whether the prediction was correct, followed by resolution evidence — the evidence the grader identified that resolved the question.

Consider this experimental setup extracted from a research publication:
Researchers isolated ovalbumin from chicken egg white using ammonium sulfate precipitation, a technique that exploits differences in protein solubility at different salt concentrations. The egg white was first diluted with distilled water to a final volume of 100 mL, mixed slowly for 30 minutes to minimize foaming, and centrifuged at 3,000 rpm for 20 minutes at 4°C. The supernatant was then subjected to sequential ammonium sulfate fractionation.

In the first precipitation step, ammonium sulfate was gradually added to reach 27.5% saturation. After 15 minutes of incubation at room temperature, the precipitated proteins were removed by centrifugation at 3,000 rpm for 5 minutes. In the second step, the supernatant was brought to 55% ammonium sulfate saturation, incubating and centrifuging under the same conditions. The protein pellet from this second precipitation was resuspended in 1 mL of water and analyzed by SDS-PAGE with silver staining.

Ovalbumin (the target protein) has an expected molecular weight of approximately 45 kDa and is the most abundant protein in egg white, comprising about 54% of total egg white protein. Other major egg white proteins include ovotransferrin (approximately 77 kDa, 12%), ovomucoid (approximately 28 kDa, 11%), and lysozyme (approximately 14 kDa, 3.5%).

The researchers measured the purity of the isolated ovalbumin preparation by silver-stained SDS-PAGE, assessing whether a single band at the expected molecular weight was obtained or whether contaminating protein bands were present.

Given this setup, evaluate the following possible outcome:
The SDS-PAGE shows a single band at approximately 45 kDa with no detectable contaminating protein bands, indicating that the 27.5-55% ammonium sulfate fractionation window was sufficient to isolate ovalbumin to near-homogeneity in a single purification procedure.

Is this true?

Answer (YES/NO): NO